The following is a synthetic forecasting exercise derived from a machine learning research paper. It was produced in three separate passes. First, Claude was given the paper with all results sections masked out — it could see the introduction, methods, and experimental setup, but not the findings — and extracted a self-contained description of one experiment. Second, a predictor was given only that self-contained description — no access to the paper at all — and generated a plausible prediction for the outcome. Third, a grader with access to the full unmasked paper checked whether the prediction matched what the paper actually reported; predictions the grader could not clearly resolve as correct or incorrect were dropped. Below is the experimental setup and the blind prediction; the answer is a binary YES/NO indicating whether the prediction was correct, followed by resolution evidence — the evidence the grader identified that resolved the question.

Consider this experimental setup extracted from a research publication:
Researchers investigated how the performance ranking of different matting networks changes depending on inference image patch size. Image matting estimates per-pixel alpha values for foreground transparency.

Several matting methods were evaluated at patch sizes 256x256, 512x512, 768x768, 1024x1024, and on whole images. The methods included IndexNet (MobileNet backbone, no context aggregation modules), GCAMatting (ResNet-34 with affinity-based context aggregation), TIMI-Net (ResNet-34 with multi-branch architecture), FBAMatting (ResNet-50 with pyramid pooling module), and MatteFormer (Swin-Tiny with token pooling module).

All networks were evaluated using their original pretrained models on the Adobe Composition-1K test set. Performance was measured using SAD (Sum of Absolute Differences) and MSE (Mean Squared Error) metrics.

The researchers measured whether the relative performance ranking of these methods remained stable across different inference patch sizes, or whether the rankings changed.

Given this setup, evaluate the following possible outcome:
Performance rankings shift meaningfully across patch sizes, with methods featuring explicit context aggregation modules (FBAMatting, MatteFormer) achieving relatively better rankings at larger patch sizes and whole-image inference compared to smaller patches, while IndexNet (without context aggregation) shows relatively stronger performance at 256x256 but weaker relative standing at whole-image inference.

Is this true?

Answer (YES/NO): NO